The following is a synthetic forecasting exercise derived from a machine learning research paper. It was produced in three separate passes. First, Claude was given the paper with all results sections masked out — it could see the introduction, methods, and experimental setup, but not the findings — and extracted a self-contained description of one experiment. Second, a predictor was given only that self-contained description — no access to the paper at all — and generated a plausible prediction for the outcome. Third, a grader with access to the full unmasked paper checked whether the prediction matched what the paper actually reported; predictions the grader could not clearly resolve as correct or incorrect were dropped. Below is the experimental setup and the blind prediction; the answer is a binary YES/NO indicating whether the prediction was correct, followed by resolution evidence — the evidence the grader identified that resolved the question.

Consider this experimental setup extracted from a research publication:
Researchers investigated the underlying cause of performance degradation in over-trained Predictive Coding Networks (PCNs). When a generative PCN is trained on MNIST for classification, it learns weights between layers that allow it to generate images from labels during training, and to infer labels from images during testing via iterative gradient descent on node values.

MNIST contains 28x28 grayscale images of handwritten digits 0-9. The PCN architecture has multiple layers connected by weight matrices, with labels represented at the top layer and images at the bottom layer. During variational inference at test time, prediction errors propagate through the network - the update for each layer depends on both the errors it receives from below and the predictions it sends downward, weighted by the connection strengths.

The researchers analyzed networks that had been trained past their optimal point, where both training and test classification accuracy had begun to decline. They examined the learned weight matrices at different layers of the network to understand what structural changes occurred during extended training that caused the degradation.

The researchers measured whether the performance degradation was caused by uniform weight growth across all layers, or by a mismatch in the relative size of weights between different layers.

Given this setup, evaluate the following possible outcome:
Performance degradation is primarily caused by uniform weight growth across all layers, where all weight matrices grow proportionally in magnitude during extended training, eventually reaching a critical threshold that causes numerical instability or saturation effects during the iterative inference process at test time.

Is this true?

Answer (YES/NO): NO